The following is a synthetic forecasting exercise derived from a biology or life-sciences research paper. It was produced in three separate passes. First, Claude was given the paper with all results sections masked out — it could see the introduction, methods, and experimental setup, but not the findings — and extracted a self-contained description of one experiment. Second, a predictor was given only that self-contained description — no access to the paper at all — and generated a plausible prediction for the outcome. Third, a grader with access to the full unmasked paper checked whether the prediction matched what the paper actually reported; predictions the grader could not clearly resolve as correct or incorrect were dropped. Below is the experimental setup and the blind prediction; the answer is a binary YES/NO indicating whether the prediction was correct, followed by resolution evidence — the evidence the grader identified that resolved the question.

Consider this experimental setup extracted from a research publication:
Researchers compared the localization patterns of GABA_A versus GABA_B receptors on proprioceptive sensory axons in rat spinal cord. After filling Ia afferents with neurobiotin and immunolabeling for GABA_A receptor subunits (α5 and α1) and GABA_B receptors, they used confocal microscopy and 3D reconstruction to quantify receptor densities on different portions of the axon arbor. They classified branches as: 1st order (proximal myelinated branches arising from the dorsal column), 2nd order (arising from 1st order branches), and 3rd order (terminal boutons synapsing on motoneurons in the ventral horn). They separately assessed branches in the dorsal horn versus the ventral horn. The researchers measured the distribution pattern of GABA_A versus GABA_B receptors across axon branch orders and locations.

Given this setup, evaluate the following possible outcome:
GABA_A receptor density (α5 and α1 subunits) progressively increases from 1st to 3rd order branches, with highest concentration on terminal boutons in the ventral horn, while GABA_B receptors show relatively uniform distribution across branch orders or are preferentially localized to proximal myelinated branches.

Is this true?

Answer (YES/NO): NO